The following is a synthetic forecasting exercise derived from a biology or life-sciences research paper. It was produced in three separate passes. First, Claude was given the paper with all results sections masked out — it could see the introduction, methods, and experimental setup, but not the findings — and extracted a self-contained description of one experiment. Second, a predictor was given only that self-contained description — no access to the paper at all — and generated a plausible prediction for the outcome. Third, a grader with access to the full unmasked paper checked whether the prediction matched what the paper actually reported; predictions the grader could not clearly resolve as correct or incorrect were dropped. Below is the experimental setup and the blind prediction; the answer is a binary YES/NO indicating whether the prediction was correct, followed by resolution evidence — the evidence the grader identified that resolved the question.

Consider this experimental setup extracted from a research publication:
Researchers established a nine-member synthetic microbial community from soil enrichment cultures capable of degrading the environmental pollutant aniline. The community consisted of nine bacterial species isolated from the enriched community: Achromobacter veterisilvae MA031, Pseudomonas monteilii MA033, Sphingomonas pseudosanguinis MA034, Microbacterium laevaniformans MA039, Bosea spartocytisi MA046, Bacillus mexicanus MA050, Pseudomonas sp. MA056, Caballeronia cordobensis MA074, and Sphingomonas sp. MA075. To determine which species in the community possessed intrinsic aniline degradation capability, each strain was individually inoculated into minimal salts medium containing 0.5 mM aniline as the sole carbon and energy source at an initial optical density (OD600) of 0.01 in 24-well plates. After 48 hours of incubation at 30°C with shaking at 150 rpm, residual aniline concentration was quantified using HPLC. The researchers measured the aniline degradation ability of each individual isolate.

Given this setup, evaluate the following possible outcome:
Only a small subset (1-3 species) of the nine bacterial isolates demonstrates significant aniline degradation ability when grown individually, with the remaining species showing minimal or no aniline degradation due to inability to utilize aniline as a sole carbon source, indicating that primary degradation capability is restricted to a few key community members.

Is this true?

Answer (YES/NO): YES